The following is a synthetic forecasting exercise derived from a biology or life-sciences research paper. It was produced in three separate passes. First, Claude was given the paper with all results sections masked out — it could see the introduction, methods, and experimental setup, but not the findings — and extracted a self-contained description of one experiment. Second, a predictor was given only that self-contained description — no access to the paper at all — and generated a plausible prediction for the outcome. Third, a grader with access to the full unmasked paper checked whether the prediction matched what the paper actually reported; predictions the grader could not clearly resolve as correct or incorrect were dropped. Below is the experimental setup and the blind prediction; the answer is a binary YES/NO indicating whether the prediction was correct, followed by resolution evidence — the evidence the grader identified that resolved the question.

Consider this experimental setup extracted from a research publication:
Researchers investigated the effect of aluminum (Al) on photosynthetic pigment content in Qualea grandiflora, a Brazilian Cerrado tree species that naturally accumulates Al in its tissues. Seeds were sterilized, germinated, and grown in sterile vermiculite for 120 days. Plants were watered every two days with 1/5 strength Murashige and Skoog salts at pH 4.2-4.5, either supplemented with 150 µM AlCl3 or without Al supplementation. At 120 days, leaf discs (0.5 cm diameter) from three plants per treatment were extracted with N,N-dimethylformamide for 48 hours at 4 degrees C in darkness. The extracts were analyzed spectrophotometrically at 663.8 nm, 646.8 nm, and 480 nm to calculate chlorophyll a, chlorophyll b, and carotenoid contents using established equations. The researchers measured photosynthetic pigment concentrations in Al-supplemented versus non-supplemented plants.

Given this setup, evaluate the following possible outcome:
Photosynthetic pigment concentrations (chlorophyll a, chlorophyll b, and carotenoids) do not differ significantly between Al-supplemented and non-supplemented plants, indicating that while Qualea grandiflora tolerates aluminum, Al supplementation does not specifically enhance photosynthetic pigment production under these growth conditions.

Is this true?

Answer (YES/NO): NO